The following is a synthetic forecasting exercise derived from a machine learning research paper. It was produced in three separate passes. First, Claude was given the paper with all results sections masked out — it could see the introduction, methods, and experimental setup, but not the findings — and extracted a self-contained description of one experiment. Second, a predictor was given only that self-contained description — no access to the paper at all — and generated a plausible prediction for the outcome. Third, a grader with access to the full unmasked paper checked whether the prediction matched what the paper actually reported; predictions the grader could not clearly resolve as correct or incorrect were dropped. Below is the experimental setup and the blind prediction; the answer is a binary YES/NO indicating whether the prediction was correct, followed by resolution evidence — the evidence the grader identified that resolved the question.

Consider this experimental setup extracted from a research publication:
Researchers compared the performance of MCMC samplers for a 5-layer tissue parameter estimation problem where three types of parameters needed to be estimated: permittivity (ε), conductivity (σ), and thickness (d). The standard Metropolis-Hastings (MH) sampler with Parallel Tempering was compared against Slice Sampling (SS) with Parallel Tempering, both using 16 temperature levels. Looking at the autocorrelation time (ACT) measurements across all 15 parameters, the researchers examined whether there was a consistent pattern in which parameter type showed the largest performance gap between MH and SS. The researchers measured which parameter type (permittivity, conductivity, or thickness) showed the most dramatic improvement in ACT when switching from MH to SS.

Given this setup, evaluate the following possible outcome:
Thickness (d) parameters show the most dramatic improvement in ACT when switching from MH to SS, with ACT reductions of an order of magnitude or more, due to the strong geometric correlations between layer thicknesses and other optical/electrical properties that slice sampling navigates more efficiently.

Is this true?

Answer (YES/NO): NO